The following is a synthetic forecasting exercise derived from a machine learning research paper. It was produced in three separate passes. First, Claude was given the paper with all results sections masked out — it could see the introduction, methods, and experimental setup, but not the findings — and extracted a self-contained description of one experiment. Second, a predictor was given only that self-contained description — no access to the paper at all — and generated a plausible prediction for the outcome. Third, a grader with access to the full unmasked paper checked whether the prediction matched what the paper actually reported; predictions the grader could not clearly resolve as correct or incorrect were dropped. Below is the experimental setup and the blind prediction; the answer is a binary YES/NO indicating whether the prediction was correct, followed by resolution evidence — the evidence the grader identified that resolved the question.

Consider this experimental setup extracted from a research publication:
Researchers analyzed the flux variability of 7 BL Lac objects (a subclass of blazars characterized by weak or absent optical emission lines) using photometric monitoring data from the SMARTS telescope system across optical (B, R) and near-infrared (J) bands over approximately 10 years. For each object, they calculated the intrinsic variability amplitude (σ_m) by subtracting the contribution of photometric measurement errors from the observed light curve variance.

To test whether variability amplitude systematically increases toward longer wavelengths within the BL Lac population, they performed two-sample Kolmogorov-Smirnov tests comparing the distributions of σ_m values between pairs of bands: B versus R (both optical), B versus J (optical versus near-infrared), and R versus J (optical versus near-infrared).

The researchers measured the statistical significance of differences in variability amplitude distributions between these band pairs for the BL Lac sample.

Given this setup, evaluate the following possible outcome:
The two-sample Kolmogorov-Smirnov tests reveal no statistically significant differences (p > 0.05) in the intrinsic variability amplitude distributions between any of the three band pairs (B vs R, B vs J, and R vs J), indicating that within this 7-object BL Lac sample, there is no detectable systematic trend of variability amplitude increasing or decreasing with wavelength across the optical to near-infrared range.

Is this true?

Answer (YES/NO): YES